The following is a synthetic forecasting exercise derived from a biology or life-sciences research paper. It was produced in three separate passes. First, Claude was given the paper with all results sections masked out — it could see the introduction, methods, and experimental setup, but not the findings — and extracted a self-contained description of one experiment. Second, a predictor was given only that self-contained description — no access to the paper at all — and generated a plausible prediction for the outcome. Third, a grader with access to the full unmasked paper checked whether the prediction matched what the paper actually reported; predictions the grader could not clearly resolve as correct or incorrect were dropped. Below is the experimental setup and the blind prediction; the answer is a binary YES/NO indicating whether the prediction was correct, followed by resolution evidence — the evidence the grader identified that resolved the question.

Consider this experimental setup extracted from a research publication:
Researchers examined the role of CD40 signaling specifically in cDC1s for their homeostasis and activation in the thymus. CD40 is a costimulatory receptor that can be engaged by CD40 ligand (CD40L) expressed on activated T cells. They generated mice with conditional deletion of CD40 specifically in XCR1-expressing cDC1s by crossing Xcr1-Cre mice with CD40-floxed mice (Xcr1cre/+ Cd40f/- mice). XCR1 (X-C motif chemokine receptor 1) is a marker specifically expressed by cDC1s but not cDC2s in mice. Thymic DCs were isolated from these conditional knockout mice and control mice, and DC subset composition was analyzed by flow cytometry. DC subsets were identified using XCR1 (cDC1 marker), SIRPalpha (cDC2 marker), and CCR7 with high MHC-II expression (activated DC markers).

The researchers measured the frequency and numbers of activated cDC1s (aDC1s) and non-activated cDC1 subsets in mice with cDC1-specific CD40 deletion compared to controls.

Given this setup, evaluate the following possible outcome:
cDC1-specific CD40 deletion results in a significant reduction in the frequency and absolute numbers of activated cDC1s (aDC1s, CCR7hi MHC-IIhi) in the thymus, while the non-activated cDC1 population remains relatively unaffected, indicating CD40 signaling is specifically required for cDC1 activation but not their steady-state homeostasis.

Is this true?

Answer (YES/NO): NO